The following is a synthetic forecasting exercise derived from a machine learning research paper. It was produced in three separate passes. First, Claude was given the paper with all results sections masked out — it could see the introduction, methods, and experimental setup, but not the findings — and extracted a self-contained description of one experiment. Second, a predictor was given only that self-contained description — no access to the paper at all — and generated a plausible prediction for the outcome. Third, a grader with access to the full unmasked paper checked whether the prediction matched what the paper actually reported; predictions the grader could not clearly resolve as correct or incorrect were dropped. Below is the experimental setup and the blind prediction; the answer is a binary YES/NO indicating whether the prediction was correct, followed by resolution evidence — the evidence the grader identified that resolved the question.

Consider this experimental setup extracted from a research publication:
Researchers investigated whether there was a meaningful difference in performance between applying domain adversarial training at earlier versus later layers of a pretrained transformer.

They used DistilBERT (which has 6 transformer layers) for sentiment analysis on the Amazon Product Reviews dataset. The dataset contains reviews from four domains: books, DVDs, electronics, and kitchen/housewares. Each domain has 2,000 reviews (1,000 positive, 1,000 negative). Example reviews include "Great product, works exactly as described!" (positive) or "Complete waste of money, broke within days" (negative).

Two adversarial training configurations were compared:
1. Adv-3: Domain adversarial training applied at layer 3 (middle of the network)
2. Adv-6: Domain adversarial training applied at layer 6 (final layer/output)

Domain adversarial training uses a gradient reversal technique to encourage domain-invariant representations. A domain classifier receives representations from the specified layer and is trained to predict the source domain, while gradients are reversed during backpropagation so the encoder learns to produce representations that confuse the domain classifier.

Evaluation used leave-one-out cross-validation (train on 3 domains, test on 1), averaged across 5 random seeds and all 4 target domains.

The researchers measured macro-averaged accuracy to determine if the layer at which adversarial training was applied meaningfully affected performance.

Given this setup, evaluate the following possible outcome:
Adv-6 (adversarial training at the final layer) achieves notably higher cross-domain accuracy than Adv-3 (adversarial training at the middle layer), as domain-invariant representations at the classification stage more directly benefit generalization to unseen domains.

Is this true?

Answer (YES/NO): NO